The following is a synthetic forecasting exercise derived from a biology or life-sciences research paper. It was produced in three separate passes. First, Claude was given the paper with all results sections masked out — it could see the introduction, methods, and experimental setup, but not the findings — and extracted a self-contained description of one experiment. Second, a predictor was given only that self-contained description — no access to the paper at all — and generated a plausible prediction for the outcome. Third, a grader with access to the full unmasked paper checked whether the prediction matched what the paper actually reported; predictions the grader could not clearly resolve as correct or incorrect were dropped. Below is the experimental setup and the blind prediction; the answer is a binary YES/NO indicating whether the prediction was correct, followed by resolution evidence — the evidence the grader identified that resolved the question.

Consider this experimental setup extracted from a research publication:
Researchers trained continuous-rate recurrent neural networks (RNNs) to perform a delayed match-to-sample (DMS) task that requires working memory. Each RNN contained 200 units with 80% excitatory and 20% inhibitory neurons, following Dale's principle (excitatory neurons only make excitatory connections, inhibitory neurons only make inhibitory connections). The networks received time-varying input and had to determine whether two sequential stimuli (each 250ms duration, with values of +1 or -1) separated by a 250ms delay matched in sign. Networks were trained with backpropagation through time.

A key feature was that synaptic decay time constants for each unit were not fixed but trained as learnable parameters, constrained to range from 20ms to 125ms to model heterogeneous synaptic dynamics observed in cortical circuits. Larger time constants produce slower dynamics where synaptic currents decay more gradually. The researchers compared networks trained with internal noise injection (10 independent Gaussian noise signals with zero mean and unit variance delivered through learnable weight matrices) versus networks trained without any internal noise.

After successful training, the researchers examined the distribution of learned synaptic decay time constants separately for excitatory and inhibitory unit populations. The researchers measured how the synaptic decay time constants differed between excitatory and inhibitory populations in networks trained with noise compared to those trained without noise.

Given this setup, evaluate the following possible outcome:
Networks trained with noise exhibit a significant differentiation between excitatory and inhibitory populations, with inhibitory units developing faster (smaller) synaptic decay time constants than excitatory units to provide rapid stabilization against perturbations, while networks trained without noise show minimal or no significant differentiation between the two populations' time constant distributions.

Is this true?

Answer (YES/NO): NO